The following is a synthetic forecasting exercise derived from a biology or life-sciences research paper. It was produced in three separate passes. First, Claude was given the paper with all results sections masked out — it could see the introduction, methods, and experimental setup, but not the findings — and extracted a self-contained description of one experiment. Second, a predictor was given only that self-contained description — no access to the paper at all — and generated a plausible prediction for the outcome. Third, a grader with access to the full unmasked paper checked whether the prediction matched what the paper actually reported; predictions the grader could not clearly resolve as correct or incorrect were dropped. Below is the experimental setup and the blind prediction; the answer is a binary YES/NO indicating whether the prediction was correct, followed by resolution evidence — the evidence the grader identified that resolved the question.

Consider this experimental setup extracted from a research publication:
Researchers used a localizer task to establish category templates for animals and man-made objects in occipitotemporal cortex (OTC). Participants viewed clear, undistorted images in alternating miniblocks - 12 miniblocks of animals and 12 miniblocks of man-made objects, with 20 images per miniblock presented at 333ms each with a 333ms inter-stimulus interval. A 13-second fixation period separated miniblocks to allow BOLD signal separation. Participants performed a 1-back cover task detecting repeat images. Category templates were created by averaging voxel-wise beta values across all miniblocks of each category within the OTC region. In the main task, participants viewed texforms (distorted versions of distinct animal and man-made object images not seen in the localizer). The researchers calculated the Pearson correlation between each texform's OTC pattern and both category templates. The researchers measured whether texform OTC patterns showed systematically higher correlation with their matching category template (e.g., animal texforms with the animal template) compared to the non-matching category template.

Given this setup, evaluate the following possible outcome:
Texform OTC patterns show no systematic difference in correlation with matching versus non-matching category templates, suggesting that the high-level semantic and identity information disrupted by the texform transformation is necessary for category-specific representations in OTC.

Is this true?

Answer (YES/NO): NO